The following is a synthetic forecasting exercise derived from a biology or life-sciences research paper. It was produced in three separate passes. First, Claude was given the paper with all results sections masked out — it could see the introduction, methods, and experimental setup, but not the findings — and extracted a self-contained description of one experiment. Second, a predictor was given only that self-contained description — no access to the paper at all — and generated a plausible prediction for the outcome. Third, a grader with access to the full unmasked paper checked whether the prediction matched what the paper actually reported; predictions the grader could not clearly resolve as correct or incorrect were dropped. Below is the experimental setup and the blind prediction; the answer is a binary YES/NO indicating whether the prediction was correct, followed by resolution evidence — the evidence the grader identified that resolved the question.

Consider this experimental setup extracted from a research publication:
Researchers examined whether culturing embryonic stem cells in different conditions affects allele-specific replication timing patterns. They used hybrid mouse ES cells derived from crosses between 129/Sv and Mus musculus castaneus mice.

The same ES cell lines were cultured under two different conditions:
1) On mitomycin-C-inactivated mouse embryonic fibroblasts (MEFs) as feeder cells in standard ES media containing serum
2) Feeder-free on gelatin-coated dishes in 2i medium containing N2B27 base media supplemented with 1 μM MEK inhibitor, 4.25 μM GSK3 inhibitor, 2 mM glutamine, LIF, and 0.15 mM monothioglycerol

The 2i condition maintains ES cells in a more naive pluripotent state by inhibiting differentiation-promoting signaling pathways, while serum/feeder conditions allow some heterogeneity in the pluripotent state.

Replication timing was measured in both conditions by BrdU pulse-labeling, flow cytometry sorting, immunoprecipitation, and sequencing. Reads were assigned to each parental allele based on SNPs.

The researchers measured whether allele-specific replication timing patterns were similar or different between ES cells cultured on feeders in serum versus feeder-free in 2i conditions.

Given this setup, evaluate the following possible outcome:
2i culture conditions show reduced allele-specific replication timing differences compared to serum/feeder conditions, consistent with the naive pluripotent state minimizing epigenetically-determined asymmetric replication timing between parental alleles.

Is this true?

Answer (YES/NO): NO